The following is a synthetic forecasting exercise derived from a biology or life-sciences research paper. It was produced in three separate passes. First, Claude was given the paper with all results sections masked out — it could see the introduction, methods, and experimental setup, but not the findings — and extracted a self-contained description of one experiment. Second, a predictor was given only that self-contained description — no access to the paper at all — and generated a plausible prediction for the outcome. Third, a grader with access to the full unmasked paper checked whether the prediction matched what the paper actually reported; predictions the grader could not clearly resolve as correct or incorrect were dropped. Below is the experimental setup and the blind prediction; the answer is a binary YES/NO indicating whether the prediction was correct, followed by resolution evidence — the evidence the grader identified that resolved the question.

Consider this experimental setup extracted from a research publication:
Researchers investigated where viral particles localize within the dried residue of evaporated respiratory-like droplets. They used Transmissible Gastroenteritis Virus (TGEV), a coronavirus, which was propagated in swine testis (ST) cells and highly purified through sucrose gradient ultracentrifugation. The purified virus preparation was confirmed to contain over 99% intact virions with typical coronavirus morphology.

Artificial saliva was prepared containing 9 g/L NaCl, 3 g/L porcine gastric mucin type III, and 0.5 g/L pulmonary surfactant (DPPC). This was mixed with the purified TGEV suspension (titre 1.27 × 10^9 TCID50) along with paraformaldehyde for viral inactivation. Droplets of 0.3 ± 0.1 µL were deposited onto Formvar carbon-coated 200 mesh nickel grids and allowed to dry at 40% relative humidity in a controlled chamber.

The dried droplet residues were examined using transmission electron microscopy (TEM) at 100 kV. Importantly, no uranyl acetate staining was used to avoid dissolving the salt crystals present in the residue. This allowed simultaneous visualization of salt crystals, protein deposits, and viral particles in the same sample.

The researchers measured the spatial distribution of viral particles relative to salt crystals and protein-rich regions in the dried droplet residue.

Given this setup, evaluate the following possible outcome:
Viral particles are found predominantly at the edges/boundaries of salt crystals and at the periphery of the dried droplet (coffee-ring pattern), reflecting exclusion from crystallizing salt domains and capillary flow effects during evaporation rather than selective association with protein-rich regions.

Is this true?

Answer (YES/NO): NO